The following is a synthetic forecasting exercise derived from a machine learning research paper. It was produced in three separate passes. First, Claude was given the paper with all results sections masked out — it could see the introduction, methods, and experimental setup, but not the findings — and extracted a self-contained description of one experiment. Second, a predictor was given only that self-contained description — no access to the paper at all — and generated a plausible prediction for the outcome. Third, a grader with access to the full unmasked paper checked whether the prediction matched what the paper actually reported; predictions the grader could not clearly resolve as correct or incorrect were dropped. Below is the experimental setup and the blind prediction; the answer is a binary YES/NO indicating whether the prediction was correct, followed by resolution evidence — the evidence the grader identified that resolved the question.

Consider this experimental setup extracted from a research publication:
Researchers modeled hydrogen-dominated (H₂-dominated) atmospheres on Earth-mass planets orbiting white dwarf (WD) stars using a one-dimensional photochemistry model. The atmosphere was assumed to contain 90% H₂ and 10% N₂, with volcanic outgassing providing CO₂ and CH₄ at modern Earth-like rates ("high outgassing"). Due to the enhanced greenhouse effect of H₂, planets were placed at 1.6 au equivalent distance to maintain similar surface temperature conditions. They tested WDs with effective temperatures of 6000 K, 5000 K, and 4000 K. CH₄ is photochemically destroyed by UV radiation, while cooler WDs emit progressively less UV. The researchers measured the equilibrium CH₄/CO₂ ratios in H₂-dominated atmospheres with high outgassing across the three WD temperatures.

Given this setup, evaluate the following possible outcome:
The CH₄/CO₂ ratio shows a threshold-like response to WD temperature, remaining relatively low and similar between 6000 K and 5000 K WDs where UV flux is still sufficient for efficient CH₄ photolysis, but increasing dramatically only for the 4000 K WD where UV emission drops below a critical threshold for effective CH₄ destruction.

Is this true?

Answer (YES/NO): NO